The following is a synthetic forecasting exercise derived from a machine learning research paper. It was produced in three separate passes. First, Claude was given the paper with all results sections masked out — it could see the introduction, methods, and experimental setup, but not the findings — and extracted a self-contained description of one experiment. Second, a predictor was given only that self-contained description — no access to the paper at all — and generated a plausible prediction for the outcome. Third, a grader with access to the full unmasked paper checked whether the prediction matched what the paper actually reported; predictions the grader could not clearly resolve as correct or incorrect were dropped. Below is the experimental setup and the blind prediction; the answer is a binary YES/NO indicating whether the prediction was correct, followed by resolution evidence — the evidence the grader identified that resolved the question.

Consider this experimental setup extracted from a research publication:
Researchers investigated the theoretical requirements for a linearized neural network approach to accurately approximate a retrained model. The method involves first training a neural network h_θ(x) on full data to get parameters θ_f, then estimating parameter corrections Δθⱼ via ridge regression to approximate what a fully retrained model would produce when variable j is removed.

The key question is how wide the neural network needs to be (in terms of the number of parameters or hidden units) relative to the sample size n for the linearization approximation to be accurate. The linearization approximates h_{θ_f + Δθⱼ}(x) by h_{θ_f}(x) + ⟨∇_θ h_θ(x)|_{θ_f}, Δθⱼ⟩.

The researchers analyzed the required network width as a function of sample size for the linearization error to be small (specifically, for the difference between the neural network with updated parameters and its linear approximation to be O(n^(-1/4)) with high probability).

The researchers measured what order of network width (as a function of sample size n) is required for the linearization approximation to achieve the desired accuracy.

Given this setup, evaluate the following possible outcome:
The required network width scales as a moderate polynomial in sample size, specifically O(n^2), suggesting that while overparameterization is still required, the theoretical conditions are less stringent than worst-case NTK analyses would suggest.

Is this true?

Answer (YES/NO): NO